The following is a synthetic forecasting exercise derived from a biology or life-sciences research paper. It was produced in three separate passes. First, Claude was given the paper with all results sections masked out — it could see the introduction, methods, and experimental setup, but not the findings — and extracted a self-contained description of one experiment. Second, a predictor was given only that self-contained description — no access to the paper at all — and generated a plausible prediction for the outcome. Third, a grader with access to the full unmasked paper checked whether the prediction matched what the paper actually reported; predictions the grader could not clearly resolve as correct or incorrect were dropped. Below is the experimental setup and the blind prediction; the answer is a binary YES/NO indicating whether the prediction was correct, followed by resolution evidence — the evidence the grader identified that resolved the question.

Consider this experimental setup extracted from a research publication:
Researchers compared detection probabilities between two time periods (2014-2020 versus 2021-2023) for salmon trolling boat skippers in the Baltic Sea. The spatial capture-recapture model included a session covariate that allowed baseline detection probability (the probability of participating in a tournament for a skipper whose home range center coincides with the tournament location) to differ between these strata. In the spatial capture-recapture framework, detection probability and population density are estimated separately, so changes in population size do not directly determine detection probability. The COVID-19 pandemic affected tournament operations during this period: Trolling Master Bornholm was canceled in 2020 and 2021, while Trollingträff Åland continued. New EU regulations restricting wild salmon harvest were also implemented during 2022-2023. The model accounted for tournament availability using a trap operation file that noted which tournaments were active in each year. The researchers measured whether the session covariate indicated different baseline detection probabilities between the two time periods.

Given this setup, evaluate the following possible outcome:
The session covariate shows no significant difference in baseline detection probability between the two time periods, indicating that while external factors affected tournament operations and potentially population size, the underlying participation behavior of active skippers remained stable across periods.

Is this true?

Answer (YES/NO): NO